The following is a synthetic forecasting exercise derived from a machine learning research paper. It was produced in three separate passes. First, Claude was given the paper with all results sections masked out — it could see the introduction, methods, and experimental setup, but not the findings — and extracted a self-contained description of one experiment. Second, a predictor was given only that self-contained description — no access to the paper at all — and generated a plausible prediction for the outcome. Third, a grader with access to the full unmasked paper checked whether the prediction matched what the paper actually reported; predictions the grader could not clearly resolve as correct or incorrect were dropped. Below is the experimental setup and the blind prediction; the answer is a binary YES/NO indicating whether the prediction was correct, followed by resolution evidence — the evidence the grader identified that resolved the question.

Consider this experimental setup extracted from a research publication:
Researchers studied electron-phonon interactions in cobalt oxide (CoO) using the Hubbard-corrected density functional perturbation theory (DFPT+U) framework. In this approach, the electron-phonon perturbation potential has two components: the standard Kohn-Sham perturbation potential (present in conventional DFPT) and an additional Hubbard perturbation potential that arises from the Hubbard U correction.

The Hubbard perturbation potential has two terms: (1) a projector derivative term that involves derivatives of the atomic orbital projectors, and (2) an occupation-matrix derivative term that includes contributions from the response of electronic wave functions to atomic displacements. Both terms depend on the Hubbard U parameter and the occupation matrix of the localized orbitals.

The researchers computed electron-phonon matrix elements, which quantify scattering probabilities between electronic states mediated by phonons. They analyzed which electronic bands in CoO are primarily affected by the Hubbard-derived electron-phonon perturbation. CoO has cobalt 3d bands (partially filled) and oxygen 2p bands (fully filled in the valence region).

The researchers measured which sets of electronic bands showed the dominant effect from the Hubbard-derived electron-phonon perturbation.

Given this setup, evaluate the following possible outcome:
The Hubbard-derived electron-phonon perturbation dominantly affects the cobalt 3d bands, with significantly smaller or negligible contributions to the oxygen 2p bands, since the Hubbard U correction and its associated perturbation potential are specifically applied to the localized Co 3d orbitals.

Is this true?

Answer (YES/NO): NO